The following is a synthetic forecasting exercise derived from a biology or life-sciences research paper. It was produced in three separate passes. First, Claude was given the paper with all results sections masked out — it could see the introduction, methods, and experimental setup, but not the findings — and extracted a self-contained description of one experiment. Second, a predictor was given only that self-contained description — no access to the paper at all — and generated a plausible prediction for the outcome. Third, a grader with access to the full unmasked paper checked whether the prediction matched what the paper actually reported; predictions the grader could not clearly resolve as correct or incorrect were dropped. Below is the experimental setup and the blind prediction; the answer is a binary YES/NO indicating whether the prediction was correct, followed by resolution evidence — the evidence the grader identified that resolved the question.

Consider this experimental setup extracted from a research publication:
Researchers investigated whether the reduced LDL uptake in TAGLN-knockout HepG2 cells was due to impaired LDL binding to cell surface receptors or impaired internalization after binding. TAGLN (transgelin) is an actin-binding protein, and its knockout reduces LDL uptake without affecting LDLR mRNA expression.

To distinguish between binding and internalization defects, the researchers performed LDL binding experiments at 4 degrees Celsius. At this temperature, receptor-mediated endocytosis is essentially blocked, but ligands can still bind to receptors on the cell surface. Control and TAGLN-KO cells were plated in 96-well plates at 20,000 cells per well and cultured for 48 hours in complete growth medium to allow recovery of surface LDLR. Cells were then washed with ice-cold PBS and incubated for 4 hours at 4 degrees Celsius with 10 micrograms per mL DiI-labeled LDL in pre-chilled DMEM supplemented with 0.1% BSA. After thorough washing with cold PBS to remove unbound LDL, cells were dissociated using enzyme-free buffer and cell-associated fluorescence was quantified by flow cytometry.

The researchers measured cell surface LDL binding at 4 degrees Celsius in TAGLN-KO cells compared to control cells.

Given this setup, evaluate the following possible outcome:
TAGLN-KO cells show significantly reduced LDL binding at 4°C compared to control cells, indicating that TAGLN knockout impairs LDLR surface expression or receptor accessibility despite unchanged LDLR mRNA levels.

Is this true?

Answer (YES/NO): NO